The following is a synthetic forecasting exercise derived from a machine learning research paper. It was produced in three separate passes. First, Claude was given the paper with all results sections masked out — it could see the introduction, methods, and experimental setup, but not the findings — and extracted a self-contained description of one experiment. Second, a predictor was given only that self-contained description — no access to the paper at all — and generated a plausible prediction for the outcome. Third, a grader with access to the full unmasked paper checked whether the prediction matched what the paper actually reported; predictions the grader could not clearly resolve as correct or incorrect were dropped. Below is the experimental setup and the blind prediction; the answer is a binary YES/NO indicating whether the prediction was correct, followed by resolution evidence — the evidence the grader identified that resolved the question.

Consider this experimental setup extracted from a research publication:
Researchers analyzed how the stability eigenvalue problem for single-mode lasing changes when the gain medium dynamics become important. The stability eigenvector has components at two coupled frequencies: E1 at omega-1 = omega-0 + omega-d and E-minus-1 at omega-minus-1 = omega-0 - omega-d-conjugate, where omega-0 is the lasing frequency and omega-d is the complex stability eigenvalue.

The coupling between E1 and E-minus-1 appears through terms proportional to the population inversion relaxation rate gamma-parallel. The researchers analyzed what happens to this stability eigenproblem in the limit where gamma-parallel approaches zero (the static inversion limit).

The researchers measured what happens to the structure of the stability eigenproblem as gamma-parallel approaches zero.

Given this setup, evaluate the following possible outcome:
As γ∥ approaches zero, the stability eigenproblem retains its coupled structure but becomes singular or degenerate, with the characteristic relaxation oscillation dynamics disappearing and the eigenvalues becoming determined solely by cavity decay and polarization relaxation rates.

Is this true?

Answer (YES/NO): NO